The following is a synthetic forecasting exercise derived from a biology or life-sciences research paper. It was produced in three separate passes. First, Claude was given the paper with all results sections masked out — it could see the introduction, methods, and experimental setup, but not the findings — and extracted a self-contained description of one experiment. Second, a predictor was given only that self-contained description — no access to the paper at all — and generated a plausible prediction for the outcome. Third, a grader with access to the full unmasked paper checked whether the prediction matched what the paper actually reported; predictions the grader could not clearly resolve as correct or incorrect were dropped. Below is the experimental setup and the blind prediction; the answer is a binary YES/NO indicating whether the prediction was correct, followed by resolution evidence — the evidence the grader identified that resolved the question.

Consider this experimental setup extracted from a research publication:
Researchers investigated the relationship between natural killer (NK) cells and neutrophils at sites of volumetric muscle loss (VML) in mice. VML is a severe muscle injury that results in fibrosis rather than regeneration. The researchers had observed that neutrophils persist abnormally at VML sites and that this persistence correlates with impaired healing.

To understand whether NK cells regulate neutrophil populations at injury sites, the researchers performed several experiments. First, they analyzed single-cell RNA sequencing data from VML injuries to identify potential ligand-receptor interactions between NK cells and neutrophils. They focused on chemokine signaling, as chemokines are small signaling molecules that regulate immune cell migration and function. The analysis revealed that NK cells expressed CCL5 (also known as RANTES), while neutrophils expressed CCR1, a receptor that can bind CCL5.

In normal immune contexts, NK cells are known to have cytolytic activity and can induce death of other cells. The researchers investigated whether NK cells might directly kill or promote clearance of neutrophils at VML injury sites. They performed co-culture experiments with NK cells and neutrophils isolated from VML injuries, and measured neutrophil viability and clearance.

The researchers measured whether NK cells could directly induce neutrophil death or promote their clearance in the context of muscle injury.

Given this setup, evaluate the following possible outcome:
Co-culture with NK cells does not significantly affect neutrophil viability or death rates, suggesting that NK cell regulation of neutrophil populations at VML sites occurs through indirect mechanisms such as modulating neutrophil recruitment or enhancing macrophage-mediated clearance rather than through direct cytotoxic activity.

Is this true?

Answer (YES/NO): NO